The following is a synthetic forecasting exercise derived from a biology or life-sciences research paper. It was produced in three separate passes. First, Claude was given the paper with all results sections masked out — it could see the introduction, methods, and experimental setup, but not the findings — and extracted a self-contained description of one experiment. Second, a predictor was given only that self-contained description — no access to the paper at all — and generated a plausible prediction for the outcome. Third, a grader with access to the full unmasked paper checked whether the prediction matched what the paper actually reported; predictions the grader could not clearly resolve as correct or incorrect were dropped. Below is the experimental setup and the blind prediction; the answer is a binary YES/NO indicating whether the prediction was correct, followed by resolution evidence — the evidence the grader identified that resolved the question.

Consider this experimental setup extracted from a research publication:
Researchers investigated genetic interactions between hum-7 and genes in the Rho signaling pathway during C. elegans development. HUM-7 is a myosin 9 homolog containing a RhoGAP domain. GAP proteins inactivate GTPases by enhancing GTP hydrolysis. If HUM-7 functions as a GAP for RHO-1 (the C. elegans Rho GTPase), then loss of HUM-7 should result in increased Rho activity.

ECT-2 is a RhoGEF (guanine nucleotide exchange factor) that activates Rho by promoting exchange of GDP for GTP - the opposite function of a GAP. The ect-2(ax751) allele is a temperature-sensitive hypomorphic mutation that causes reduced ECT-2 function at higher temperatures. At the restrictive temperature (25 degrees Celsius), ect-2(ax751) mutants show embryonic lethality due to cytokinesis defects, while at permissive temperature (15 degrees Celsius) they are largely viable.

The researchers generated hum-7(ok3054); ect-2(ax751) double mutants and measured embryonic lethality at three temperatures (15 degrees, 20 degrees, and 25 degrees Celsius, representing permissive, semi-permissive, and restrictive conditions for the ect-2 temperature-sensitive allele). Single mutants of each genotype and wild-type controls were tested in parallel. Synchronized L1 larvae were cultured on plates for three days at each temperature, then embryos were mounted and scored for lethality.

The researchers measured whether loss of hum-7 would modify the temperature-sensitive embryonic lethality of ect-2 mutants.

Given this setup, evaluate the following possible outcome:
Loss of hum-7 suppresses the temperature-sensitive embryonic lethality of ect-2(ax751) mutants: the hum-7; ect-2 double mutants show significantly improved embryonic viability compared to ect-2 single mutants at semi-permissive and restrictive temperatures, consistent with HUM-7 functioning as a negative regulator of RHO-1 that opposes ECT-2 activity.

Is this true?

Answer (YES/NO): YES